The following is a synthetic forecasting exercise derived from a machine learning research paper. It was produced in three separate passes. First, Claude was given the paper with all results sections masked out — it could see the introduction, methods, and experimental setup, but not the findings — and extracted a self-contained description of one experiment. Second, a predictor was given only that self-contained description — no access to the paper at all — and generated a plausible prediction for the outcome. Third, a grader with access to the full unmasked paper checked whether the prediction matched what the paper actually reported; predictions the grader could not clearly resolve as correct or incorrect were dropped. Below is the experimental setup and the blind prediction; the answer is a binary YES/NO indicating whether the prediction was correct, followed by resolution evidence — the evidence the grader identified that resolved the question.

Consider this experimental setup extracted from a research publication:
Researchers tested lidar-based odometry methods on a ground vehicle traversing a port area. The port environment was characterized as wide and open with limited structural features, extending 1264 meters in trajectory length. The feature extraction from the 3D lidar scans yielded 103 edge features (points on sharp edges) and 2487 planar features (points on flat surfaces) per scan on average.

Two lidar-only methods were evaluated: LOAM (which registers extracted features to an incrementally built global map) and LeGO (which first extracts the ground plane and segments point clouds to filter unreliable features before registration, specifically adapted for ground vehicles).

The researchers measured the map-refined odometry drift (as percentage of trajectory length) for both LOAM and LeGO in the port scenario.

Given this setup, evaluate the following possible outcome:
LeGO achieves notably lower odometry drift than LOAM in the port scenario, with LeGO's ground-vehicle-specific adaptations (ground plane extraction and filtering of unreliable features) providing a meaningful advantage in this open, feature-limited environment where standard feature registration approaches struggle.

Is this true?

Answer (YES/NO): NO